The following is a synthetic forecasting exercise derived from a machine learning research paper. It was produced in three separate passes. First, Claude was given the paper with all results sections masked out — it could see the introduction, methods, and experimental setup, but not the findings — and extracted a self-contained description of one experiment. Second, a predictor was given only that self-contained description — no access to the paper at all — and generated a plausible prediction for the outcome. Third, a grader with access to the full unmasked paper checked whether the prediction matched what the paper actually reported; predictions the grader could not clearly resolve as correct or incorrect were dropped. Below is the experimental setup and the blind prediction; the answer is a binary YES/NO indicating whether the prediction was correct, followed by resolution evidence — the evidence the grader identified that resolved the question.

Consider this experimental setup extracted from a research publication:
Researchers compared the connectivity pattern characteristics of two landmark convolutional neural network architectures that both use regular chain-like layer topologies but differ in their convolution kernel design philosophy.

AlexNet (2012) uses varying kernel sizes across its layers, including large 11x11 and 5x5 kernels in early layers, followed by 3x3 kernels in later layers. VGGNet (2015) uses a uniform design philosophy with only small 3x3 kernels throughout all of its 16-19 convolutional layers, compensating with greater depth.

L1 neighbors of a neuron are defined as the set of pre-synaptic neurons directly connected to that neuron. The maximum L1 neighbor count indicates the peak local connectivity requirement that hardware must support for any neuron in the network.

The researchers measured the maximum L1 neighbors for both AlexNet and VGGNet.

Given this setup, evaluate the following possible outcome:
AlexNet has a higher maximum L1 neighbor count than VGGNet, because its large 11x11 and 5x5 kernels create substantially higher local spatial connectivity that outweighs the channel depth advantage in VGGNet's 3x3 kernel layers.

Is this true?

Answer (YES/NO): YES